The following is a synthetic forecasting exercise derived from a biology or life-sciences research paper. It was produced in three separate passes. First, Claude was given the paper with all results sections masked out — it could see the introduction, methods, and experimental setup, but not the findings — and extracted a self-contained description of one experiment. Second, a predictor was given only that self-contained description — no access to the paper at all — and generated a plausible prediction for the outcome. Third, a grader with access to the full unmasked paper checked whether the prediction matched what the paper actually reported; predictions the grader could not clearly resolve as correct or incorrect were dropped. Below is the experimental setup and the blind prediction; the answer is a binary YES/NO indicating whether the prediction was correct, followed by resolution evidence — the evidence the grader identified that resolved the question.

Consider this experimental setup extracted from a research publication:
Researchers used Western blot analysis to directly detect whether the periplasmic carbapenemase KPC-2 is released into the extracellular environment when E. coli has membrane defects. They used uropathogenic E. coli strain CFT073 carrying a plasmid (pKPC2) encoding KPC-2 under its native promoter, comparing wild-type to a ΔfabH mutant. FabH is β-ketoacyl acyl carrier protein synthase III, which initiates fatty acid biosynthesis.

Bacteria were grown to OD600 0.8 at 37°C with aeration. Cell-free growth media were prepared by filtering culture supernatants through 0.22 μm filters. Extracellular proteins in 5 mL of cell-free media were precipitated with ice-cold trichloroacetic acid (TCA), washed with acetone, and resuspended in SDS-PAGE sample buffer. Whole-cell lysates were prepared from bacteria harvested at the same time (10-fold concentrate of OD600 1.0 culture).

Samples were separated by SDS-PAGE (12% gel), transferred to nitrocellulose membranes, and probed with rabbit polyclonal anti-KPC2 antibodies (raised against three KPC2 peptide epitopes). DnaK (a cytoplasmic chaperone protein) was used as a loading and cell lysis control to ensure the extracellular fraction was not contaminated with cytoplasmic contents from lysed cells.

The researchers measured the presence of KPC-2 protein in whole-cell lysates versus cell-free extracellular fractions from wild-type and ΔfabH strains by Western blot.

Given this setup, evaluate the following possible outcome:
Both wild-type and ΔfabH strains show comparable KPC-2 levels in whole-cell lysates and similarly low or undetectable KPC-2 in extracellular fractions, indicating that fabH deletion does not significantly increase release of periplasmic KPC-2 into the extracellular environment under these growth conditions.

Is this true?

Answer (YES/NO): NO